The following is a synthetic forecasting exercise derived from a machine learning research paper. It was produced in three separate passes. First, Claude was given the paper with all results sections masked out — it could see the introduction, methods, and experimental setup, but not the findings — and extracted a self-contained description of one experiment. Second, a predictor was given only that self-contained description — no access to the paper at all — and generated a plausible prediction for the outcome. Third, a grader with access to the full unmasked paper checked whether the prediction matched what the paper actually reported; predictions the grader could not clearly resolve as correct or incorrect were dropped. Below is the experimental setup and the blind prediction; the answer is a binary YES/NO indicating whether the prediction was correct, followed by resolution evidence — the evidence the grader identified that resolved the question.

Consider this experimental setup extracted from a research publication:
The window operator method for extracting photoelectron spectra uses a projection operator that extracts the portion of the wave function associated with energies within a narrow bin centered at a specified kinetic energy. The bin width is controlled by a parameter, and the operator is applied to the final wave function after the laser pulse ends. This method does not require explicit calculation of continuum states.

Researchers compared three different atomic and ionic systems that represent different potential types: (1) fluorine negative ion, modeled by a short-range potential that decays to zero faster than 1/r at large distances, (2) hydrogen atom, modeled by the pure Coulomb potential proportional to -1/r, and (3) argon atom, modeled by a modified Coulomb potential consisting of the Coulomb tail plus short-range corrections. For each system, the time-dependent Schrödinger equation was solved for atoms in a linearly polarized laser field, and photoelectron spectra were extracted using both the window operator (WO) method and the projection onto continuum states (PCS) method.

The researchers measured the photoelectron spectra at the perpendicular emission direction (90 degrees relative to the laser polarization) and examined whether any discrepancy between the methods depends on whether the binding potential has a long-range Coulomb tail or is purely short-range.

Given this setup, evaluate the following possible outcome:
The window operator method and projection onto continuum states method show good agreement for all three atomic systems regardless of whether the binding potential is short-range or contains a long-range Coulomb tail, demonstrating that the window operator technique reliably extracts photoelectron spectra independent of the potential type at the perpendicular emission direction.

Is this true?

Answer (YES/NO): NO